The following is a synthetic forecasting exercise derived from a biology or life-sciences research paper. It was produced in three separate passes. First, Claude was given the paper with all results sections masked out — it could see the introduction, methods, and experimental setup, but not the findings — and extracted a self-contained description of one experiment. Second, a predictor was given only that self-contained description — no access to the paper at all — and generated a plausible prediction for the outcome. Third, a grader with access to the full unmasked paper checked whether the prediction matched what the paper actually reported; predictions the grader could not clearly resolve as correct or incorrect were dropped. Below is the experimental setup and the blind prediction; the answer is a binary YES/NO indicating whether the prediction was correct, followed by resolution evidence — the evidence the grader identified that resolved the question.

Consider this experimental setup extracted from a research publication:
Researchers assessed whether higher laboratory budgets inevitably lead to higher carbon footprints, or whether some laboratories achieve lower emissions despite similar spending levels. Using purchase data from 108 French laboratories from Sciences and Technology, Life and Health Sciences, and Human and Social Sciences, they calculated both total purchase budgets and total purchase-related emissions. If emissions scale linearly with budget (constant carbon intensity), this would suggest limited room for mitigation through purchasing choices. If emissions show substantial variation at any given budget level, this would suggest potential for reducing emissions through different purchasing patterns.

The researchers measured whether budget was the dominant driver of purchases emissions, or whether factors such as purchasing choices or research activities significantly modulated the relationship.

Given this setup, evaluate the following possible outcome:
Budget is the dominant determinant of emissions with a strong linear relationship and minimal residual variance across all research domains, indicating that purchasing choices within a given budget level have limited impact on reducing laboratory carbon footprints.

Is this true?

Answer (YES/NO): NO